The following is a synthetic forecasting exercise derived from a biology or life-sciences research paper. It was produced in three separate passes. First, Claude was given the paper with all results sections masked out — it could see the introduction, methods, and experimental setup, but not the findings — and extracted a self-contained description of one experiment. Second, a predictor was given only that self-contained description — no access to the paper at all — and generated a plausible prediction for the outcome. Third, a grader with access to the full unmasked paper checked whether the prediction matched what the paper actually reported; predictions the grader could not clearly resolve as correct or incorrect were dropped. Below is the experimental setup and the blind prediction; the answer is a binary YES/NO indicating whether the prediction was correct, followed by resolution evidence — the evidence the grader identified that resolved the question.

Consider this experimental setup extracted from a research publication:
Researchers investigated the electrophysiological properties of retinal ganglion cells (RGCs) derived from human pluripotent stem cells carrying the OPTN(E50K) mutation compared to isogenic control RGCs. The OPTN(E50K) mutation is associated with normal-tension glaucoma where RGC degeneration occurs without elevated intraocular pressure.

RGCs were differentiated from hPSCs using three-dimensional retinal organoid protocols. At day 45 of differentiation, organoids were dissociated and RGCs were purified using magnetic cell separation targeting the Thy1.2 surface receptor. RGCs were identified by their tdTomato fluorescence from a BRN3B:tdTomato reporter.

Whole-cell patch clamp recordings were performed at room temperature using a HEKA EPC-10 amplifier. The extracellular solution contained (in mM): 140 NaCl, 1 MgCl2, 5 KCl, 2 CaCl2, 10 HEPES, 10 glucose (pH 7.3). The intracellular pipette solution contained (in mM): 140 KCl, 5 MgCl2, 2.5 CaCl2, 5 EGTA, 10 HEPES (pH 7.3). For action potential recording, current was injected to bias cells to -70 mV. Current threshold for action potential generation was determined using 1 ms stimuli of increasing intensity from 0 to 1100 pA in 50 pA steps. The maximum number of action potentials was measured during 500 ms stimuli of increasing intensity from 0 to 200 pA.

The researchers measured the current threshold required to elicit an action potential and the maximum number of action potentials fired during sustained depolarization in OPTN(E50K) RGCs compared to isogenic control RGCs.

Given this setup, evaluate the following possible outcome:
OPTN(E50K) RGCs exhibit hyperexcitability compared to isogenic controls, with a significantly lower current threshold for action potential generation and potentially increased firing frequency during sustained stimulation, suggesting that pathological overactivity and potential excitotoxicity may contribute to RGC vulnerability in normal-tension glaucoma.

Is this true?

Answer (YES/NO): YES